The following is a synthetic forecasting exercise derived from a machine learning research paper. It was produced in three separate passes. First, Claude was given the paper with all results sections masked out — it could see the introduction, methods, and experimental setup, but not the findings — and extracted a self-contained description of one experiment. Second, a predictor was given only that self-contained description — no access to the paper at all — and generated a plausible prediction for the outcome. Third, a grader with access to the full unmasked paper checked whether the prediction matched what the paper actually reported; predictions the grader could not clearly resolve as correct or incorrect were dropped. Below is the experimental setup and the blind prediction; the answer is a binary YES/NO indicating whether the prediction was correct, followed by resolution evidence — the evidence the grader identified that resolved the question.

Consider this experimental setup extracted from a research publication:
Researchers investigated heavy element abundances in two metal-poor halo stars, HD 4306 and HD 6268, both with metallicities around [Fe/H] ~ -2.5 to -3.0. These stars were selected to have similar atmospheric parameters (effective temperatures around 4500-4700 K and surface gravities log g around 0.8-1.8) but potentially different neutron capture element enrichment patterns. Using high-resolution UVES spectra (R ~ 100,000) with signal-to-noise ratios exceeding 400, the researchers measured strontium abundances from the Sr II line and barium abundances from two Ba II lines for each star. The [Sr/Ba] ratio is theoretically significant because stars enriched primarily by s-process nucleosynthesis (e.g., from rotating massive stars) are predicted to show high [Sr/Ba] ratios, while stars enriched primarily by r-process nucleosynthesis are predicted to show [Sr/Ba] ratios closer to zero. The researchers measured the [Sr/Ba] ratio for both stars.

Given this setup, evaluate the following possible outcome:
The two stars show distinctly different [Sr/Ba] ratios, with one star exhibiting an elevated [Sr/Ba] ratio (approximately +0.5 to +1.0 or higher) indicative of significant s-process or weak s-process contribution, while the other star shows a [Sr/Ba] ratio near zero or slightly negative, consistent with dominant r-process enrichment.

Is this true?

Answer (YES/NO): YES